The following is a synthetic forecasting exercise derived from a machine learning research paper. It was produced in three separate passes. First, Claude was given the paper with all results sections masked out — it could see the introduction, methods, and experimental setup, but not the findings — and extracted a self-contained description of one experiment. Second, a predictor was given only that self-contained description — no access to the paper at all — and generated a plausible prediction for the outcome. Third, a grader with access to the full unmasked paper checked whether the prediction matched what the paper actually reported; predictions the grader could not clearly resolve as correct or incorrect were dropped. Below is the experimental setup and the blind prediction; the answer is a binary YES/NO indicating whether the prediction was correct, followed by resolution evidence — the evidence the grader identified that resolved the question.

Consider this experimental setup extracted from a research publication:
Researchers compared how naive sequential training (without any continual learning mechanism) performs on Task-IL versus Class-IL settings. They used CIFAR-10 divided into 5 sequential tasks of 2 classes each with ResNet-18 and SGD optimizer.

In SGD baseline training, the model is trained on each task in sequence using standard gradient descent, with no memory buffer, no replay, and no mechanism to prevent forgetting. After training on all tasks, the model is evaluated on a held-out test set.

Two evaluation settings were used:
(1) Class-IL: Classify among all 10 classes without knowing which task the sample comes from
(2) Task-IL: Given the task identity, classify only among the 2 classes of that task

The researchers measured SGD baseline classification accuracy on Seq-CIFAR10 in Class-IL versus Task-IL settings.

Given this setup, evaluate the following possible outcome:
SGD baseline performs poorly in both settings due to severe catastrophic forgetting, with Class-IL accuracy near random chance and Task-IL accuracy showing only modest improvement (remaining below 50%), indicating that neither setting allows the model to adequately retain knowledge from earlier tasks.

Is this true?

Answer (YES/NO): NO